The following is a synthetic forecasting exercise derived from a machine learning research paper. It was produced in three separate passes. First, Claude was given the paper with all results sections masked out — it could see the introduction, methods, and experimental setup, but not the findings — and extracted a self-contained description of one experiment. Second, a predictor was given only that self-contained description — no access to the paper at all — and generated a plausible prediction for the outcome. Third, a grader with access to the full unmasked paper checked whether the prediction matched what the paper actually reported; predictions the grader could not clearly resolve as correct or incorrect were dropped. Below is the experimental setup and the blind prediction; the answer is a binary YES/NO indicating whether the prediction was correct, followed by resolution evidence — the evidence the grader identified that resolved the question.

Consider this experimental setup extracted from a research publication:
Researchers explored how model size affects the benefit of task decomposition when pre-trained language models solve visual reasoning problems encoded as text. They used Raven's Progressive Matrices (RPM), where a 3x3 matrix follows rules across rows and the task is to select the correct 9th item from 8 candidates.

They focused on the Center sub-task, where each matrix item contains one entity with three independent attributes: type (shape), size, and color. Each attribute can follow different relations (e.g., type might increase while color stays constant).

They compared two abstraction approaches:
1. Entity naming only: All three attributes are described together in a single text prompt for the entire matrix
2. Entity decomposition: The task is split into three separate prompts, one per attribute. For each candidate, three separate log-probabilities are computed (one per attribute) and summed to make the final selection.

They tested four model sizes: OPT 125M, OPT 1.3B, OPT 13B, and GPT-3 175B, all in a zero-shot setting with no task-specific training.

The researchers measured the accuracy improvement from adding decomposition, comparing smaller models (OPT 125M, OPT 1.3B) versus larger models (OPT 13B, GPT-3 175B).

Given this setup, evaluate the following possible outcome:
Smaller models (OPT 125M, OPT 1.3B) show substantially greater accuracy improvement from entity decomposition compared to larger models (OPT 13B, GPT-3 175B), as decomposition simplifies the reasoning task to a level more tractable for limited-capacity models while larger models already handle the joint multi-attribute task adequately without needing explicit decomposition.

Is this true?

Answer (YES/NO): YES